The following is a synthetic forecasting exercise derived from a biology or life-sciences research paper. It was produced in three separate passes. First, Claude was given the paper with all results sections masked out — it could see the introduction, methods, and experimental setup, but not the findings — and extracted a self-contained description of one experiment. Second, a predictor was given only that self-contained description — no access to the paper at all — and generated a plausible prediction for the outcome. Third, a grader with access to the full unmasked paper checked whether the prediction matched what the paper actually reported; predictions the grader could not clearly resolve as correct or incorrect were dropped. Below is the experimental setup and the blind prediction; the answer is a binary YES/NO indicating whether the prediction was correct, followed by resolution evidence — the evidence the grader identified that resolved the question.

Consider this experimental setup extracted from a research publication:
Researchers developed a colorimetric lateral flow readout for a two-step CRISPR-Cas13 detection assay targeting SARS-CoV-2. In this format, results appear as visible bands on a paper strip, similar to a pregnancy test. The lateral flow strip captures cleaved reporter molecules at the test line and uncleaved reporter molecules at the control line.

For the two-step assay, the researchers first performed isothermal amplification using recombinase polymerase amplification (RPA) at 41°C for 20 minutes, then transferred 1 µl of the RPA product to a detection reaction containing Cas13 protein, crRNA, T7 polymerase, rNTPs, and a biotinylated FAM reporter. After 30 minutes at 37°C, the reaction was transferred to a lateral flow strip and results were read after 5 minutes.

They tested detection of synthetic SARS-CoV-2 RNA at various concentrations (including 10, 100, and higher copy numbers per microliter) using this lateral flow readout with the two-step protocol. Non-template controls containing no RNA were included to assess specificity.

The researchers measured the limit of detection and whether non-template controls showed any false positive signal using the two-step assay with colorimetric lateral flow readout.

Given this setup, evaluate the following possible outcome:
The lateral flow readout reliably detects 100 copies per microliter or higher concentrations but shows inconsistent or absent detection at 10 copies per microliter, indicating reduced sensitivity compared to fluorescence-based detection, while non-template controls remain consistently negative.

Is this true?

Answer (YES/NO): NO